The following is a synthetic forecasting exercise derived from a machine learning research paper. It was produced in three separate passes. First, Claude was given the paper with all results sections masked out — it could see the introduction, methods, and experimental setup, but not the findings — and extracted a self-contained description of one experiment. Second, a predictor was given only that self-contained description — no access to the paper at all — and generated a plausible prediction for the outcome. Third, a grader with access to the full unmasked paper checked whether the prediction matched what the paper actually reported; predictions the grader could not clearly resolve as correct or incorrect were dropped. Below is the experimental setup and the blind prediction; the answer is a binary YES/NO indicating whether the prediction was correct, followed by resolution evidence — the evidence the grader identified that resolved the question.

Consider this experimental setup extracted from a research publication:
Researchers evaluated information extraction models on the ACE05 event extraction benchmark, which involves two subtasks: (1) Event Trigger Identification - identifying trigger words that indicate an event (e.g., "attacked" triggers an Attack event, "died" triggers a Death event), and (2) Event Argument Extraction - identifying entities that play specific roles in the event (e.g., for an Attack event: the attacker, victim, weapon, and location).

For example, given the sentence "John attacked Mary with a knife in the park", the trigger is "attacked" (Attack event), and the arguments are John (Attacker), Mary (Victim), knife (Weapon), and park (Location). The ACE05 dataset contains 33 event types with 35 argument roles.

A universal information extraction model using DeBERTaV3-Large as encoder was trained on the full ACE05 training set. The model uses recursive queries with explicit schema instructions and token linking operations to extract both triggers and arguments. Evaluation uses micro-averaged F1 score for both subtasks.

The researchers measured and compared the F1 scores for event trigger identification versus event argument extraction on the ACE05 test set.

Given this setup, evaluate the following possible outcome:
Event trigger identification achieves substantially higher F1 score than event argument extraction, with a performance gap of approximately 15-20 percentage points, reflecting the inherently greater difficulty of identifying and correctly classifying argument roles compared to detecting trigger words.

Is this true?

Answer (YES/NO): YES